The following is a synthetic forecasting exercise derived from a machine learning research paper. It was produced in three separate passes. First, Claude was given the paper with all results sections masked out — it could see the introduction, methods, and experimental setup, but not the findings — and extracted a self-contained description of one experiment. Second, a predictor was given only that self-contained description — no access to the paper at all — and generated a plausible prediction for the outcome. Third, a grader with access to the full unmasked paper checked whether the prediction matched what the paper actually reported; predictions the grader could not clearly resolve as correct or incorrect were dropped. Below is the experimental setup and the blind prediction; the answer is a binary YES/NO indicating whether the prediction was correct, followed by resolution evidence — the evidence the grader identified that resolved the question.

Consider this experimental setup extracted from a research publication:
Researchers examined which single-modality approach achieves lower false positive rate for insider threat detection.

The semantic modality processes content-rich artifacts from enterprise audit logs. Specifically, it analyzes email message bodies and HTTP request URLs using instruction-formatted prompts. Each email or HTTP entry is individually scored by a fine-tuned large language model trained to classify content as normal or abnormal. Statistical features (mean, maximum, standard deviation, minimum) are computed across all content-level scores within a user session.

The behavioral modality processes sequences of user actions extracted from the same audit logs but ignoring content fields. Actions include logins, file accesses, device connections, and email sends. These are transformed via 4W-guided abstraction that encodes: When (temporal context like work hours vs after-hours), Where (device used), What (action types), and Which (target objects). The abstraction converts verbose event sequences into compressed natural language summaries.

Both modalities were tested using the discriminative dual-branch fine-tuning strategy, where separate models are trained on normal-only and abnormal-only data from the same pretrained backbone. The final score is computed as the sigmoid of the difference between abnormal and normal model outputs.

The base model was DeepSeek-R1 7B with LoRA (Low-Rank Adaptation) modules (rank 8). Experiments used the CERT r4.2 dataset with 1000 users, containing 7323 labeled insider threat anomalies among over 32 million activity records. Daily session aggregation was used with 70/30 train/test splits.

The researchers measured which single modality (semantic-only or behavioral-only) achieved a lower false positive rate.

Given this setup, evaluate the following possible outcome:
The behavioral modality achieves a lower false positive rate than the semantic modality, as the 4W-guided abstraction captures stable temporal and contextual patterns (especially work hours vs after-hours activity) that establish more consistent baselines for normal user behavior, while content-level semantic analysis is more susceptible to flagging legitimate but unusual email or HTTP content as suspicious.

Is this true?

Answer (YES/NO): NO